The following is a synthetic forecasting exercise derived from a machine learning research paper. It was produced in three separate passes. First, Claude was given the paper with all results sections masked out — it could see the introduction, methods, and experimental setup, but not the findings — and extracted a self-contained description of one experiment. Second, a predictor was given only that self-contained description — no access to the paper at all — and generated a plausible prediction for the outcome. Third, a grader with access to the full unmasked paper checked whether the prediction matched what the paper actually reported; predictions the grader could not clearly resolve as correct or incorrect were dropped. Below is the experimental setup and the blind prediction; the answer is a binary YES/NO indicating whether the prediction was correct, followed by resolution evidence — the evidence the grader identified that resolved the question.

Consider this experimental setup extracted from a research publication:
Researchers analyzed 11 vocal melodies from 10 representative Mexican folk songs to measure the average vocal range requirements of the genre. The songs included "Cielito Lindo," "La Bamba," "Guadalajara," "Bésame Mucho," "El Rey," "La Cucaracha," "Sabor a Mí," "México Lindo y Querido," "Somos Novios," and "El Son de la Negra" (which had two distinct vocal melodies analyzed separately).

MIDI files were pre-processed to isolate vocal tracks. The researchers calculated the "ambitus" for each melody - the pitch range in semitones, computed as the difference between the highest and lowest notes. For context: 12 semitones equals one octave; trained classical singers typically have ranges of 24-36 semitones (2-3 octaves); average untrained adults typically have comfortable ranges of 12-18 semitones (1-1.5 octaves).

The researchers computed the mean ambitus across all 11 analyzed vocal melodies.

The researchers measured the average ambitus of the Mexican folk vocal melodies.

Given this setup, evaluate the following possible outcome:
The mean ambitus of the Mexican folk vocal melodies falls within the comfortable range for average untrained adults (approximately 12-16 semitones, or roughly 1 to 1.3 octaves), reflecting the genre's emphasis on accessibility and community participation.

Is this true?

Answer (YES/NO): YES